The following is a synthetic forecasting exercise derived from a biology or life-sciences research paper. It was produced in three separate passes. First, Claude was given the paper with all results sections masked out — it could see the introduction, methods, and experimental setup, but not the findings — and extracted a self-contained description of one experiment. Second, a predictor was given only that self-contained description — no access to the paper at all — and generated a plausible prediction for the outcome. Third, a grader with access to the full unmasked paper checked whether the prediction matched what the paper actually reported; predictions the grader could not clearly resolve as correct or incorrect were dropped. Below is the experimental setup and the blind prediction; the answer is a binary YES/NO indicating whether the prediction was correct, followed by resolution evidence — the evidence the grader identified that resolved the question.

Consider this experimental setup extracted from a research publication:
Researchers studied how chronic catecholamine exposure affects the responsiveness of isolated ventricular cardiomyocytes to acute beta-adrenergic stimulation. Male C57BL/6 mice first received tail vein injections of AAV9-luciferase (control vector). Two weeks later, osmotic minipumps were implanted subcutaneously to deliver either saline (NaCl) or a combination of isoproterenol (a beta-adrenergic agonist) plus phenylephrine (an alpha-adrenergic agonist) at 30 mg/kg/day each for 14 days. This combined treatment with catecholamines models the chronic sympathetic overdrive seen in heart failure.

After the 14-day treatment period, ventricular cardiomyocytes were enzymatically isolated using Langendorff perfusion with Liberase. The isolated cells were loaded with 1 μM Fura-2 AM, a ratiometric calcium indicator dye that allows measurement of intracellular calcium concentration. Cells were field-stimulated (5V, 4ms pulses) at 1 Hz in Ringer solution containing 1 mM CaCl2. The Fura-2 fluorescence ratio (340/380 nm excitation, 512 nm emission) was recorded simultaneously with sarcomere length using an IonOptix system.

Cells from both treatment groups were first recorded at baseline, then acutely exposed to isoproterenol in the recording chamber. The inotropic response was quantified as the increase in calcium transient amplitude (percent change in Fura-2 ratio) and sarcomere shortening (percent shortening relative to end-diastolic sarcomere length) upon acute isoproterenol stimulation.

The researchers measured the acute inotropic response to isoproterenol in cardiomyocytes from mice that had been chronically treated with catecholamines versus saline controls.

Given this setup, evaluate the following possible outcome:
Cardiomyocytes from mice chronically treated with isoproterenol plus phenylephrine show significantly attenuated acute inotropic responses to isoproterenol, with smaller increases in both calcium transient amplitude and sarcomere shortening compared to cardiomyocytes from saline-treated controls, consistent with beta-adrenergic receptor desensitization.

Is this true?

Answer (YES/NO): YES